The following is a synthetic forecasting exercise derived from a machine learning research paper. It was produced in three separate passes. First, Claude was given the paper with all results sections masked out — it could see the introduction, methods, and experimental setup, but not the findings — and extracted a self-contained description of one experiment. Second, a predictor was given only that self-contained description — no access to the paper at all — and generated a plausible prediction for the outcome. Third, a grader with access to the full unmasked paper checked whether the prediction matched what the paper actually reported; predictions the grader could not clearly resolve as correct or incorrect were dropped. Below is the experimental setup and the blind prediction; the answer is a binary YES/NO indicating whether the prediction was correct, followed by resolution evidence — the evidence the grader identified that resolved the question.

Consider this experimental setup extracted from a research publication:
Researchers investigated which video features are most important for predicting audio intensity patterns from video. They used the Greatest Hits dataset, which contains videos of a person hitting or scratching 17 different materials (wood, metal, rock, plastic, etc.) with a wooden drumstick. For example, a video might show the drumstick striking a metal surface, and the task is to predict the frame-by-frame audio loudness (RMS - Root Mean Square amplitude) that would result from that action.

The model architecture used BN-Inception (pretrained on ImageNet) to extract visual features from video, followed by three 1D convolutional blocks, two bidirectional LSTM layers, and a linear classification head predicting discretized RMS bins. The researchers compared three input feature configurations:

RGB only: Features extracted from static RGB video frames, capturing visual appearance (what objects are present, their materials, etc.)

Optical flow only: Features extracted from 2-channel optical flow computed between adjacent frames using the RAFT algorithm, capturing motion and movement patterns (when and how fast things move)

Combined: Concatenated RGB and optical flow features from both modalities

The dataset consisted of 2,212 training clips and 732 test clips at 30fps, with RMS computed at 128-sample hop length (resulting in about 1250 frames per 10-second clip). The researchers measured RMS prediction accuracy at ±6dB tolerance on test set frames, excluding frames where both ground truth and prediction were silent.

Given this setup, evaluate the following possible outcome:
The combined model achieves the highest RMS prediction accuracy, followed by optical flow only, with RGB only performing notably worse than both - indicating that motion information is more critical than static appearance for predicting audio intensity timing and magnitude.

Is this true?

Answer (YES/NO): YES